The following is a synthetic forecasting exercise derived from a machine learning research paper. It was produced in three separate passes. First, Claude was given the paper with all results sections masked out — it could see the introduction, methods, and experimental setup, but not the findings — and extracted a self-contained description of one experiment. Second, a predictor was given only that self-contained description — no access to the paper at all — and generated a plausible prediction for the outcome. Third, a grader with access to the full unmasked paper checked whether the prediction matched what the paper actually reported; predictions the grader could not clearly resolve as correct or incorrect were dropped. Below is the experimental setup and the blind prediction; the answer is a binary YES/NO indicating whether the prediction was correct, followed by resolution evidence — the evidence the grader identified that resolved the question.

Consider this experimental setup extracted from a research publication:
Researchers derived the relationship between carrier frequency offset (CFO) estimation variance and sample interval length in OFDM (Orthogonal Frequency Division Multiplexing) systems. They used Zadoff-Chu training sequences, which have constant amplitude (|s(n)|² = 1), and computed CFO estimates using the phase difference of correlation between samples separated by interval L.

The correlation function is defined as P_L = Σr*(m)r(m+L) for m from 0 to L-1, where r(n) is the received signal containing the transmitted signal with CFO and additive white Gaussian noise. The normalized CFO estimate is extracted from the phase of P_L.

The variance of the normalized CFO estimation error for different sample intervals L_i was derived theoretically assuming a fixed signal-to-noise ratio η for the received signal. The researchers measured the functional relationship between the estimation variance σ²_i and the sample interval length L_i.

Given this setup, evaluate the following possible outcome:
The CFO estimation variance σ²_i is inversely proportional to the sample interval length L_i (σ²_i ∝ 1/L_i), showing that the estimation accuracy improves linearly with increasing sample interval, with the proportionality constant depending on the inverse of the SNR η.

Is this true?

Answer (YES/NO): NO